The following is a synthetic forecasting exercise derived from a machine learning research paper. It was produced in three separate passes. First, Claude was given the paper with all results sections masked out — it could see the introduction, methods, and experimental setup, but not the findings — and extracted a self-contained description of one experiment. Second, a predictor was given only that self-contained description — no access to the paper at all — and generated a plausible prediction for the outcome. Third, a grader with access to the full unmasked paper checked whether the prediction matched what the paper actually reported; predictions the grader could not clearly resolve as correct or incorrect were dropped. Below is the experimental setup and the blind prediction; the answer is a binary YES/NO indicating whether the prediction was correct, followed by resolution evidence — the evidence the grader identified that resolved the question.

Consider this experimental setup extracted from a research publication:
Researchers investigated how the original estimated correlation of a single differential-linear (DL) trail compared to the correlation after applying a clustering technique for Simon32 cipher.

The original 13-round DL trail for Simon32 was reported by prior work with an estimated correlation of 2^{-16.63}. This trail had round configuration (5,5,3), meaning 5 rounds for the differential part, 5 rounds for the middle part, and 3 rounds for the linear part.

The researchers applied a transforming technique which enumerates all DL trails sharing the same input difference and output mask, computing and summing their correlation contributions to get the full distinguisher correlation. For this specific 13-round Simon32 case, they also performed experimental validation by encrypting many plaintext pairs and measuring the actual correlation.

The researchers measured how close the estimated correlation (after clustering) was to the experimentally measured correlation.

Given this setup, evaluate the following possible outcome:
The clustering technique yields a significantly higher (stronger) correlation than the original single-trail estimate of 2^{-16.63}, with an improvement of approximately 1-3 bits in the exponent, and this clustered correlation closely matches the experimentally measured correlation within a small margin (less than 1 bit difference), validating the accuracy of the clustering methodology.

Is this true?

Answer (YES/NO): YES